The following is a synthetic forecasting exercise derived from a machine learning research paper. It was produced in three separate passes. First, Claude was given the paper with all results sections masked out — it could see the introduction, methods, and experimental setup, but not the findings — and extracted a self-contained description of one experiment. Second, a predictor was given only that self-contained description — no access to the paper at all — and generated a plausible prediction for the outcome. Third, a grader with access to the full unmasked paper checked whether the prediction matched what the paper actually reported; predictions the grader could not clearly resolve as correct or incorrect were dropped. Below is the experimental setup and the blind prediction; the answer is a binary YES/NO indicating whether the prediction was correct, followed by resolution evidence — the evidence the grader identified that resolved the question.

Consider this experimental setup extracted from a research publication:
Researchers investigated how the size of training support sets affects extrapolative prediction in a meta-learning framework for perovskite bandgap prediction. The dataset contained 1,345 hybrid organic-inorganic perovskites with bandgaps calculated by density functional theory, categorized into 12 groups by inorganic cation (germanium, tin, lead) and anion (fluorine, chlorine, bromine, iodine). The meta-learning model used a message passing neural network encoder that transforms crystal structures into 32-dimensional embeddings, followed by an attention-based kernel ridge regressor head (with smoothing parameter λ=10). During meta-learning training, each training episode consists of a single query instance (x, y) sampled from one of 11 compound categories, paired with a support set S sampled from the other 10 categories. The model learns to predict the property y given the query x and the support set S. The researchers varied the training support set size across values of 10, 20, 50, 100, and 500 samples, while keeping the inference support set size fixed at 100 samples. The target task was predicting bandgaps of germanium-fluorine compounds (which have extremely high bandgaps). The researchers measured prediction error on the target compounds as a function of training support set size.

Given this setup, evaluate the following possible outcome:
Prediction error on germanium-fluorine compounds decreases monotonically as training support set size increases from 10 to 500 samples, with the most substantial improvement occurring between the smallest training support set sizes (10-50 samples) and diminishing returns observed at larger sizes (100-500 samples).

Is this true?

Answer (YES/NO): NO